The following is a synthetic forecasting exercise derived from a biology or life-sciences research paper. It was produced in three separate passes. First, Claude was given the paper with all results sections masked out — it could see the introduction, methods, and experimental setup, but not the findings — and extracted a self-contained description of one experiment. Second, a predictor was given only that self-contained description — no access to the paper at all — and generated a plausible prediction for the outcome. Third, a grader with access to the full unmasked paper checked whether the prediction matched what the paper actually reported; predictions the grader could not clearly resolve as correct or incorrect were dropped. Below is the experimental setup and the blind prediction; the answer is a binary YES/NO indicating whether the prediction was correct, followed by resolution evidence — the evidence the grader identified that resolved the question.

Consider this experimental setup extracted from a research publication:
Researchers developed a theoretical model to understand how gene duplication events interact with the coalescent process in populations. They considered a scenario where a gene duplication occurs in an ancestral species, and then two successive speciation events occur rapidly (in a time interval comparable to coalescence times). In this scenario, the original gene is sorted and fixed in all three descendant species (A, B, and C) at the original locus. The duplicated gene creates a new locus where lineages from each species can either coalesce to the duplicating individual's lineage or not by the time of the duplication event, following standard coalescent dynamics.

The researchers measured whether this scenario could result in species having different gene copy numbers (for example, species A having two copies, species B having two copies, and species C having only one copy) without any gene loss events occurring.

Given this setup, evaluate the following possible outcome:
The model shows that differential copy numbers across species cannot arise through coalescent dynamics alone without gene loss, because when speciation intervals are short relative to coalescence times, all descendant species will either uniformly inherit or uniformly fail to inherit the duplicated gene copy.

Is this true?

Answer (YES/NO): NO